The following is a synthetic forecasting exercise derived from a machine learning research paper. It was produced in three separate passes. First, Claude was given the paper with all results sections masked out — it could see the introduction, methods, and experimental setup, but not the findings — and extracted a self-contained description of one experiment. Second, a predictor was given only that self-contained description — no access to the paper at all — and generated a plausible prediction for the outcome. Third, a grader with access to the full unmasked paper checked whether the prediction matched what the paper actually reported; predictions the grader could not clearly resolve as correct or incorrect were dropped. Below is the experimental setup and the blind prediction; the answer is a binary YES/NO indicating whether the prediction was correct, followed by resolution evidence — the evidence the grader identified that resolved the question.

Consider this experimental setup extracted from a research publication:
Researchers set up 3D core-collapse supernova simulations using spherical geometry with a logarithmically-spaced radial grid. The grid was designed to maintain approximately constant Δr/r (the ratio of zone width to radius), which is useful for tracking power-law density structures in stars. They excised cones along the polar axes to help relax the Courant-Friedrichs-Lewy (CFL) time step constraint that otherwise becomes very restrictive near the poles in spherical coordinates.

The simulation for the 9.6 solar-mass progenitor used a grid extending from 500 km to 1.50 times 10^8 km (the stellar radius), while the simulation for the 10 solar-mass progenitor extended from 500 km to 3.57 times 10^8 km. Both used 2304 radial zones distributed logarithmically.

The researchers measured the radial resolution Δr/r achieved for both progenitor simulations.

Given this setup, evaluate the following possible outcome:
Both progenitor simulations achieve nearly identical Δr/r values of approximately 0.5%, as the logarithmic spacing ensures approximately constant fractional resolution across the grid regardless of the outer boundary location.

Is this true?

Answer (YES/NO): NO